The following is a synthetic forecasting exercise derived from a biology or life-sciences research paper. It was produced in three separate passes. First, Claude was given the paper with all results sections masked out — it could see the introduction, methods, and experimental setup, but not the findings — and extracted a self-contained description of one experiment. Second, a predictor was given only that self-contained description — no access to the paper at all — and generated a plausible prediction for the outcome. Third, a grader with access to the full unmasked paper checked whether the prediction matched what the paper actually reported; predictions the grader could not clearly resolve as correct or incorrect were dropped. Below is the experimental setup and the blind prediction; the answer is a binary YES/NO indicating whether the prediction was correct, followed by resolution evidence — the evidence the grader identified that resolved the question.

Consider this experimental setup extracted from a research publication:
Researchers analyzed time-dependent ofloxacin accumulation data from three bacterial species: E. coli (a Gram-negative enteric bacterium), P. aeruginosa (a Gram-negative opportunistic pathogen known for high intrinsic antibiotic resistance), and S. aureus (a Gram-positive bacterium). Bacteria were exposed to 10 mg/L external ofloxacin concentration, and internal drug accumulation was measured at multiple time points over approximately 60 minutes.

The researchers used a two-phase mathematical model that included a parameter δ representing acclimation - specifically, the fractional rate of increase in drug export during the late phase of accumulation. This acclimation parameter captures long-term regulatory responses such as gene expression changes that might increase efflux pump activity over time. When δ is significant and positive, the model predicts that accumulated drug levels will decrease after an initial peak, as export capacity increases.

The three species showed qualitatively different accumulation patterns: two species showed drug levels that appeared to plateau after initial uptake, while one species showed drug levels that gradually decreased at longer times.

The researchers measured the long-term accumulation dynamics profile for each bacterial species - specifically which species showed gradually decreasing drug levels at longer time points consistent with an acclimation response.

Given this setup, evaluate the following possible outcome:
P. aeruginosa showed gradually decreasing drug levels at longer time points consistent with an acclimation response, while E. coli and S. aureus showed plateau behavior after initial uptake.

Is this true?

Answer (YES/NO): YES